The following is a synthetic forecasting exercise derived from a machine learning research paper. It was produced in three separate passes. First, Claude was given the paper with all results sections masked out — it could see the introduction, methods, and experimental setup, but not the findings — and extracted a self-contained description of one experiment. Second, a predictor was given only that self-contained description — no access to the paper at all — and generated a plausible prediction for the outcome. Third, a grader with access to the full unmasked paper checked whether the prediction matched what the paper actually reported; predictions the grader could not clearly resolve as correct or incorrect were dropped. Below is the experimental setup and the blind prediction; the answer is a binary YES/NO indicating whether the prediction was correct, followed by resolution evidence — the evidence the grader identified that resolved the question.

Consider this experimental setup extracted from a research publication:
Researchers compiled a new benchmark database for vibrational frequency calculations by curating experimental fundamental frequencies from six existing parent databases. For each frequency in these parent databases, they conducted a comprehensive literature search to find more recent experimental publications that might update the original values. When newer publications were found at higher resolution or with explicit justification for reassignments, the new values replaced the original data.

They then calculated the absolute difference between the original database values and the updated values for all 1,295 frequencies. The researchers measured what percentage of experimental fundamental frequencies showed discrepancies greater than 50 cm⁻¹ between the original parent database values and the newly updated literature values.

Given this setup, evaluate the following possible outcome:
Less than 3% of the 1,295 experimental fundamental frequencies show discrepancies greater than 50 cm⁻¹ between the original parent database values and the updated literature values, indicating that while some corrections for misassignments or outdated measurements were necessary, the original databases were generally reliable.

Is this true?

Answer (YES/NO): YES